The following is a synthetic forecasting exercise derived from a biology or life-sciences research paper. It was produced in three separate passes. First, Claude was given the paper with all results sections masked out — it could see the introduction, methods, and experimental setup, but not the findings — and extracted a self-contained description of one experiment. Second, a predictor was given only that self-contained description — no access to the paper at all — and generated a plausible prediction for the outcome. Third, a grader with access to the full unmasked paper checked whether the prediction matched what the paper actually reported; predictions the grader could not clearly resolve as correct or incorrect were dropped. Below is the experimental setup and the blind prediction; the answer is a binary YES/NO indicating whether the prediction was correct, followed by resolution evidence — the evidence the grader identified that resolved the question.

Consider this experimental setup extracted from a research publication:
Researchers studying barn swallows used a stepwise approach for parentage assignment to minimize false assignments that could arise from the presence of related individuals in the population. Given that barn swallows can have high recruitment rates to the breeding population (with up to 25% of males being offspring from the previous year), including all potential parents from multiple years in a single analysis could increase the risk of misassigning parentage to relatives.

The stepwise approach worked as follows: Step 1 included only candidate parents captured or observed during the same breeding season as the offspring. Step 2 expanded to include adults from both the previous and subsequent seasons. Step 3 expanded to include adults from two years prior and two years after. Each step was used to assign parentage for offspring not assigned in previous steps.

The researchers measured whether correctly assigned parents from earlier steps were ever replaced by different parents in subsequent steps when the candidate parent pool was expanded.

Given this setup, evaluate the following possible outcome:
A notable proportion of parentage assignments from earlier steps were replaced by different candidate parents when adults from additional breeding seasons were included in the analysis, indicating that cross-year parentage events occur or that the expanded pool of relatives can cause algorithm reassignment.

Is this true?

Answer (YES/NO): NO